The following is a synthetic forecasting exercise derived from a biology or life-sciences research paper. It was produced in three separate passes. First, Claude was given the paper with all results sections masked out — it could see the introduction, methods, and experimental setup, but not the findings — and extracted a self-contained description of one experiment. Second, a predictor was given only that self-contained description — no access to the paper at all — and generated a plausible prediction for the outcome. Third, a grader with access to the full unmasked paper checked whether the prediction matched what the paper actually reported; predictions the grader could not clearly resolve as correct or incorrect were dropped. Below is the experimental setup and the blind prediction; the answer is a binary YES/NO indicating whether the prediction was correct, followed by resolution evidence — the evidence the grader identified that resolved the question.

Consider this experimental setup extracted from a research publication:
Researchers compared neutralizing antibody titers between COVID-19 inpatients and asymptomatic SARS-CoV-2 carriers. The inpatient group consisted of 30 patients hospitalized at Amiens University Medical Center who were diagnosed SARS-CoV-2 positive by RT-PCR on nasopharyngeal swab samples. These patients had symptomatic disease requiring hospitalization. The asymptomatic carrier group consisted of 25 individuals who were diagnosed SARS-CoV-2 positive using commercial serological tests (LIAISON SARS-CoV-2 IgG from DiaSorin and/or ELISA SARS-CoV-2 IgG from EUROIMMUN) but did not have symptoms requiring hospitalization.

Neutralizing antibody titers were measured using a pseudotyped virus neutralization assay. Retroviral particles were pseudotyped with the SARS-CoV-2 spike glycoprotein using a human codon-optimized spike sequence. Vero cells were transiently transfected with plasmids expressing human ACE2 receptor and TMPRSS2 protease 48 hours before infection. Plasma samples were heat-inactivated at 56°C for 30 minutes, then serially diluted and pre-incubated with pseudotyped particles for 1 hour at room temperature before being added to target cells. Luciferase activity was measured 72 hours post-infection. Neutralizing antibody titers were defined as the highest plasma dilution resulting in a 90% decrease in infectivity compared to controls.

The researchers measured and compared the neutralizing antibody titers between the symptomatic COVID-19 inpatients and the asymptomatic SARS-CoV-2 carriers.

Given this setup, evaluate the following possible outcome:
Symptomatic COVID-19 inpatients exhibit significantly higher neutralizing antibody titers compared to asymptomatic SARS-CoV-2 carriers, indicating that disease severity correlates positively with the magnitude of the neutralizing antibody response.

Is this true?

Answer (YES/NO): YES